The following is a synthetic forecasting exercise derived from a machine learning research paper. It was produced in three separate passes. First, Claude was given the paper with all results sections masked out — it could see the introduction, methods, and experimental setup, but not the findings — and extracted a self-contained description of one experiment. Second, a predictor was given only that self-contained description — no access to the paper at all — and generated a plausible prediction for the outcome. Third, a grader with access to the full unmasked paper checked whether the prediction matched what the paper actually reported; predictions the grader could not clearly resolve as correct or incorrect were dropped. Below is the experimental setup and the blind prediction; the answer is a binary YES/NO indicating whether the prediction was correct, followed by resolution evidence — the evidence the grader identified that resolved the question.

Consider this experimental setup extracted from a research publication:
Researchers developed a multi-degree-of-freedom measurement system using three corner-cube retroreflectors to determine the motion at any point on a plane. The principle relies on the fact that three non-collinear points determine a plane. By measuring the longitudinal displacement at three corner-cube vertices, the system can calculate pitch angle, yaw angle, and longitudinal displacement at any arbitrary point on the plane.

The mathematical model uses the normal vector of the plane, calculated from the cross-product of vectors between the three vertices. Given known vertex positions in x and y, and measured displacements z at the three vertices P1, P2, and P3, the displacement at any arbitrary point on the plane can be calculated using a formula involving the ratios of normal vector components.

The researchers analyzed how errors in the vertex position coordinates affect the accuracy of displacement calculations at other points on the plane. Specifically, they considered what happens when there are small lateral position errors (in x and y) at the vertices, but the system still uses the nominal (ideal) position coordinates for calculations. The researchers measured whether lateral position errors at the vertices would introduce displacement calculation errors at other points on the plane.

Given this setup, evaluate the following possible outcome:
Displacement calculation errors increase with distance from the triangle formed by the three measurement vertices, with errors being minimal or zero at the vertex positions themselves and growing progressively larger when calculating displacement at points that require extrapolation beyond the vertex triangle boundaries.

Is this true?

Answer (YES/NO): NO